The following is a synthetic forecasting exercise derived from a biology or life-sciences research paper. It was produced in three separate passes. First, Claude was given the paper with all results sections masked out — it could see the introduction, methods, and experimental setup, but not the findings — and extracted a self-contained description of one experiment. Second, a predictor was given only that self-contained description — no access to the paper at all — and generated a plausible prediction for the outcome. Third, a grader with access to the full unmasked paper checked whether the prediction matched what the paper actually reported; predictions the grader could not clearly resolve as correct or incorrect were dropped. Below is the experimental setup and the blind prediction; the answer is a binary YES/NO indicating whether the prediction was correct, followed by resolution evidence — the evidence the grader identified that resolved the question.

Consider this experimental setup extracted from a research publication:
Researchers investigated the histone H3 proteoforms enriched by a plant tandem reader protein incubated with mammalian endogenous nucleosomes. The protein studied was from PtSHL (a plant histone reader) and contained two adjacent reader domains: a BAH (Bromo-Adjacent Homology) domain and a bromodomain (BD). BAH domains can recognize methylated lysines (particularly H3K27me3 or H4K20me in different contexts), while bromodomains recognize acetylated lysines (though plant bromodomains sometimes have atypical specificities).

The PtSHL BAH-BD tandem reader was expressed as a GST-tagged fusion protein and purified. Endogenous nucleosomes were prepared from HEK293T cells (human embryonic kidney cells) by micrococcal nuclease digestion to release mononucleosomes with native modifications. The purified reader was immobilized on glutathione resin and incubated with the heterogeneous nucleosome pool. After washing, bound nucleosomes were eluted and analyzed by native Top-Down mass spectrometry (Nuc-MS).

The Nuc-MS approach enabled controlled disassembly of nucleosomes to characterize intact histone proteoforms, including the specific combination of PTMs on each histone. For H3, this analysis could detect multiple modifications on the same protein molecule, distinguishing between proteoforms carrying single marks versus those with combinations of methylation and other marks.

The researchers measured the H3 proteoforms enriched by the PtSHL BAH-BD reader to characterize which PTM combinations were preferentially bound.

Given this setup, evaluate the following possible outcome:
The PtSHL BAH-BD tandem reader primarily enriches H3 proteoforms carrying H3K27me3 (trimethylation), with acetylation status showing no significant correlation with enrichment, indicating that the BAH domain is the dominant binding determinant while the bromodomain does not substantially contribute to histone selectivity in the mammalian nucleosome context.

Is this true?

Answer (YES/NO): NO